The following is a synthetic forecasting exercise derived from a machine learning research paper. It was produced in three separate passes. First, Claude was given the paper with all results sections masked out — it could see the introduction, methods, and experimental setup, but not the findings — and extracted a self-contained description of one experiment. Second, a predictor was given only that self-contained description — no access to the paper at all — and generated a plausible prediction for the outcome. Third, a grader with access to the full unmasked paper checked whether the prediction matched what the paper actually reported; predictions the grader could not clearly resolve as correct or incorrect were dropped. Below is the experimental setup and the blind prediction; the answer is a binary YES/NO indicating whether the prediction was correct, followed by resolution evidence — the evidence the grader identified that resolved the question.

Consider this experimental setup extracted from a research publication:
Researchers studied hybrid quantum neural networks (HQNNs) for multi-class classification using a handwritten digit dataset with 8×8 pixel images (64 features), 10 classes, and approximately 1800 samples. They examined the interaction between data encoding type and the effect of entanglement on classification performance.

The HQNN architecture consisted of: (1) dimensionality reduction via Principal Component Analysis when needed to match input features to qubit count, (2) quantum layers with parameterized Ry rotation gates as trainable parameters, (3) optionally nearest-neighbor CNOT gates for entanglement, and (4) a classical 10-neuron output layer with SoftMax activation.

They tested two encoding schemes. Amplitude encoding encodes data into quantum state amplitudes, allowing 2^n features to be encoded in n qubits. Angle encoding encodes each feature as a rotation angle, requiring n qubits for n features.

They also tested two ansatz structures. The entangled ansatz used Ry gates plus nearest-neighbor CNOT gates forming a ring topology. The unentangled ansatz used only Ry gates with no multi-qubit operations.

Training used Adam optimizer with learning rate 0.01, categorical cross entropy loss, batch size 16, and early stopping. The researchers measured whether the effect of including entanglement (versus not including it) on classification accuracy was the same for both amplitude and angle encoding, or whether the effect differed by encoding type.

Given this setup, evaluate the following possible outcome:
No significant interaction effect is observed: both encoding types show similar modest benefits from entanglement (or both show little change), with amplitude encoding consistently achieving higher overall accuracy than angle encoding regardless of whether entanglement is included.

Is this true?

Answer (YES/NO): NO